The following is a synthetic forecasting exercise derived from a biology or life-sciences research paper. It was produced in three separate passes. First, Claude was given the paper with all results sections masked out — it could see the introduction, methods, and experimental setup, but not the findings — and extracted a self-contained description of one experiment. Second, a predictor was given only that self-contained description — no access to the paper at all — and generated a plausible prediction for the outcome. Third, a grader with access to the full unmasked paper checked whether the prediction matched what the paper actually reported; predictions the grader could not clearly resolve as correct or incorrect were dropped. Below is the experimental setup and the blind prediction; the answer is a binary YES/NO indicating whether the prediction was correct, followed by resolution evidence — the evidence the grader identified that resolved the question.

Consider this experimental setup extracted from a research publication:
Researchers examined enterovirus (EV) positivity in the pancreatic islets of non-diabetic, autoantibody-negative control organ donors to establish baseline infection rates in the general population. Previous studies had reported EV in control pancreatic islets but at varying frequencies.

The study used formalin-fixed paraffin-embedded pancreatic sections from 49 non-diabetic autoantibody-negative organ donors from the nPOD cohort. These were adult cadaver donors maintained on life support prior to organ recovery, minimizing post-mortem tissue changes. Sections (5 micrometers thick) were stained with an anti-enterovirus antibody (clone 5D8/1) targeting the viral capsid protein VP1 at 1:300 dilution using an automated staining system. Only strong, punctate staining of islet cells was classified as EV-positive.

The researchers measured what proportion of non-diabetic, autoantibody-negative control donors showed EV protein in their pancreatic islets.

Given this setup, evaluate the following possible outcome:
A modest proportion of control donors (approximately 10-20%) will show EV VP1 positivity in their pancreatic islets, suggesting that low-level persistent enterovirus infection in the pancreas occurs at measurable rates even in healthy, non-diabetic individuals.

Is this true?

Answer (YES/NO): NO